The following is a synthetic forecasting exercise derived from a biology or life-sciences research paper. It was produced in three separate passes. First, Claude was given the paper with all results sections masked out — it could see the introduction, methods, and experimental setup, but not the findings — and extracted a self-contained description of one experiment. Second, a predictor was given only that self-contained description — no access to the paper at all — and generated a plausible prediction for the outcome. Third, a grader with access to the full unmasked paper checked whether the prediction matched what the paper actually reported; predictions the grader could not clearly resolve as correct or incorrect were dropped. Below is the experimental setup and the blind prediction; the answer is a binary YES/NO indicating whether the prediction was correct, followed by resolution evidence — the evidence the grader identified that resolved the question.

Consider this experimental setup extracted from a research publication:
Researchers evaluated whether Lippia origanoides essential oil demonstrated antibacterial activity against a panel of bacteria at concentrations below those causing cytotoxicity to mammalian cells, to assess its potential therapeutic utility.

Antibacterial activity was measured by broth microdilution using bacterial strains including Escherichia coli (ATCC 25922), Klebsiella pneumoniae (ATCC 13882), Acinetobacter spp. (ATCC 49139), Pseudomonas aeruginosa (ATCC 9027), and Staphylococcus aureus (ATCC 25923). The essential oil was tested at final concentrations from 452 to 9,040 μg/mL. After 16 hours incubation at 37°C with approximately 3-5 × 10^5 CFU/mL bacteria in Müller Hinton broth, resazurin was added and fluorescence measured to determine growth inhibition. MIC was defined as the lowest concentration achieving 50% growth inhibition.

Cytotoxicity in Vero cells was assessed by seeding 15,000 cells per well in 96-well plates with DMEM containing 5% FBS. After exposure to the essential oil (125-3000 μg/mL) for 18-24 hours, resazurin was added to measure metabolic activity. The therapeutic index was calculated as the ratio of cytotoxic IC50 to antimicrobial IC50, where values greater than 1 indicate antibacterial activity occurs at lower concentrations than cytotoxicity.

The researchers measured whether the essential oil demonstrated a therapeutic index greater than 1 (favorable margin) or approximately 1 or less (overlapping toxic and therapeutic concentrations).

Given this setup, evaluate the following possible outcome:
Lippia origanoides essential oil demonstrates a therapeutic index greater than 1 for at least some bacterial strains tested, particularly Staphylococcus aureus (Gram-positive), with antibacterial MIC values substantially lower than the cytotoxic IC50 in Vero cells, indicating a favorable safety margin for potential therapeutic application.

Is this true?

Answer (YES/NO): NO